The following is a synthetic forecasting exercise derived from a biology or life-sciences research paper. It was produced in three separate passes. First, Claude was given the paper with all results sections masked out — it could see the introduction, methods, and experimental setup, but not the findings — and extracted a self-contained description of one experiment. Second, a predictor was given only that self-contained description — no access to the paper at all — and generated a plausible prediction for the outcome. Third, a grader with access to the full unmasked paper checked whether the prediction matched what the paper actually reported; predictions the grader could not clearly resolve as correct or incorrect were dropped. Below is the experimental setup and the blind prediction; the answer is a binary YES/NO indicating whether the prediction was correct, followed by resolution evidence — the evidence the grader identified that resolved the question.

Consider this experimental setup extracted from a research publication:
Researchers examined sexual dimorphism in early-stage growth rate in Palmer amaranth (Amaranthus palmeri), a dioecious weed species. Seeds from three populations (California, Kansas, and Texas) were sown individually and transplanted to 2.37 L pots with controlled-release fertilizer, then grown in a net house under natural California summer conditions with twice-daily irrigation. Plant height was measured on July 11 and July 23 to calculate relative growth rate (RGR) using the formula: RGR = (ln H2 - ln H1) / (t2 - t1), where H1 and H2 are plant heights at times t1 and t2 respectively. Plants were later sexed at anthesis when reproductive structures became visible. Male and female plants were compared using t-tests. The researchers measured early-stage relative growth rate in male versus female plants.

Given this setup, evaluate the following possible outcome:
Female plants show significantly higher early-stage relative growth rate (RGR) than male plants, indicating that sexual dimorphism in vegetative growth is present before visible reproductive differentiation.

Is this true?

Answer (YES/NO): NO